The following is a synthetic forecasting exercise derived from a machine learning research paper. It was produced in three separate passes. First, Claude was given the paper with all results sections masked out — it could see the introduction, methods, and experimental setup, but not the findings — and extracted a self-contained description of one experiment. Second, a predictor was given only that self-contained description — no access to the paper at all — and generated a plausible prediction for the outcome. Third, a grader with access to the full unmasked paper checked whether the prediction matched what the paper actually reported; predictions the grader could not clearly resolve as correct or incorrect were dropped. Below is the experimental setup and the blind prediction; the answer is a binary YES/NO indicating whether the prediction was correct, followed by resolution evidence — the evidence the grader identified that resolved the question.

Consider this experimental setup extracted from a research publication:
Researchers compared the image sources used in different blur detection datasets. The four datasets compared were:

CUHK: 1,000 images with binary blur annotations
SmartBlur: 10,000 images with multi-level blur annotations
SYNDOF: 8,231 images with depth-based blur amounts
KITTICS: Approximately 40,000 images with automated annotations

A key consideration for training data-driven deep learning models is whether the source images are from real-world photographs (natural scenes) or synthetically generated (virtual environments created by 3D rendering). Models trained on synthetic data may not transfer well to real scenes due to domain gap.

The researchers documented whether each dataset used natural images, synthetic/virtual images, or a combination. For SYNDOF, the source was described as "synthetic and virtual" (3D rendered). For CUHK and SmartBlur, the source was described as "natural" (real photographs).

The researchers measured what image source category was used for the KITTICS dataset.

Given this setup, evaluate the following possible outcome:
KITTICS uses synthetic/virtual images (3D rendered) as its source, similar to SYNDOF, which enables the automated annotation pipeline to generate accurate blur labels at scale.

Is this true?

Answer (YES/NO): NO